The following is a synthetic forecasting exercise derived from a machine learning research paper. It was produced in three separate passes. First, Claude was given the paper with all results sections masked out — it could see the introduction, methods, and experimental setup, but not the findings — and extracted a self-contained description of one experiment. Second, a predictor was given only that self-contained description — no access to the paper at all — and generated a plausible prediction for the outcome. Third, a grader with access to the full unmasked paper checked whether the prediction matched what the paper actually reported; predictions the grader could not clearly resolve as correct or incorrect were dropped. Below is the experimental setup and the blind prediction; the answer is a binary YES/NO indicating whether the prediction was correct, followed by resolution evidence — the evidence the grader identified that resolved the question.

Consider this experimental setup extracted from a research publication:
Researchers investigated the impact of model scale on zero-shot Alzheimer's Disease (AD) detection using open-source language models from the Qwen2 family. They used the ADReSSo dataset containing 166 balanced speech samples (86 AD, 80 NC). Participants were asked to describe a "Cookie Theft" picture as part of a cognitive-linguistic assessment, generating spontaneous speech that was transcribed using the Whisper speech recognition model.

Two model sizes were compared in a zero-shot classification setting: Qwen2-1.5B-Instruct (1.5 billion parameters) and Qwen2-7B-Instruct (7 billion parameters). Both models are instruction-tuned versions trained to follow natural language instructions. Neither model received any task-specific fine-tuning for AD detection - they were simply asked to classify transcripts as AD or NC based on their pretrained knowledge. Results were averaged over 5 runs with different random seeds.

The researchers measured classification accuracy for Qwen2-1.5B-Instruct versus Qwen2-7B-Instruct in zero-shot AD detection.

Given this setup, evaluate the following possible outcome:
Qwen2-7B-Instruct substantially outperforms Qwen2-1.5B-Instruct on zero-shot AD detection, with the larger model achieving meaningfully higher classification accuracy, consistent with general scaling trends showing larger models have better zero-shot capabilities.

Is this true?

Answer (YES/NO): NO